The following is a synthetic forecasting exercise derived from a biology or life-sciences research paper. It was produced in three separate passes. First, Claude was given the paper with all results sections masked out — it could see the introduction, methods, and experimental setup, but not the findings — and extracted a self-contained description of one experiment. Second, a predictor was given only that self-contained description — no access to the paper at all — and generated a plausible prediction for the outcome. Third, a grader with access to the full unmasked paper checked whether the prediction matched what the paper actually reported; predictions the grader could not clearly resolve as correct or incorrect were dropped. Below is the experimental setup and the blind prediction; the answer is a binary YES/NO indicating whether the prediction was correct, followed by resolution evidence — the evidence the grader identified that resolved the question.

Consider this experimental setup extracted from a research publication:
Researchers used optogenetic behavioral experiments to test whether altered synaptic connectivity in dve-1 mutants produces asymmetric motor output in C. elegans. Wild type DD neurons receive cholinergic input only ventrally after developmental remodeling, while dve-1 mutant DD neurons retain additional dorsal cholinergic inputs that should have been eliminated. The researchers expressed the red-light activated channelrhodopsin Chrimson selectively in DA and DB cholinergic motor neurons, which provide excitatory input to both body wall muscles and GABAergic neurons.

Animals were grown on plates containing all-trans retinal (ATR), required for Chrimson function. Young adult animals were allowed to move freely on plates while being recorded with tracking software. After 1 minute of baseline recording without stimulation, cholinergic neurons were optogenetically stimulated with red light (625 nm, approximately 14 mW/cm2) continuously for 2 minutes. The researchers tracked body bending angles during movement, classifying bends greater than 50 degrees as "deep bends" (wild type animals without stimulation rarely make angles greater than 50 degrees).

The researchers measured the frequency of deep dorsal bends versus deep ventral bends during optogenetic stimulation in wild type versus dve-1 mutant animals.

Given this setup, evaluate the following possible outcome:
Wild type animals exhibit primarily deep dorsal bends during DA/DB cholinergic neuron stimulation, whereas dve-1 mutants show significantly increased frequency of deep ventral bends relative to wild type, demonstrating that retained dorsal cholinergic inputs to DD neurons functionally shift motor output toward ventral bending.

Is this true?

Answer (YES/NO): NO